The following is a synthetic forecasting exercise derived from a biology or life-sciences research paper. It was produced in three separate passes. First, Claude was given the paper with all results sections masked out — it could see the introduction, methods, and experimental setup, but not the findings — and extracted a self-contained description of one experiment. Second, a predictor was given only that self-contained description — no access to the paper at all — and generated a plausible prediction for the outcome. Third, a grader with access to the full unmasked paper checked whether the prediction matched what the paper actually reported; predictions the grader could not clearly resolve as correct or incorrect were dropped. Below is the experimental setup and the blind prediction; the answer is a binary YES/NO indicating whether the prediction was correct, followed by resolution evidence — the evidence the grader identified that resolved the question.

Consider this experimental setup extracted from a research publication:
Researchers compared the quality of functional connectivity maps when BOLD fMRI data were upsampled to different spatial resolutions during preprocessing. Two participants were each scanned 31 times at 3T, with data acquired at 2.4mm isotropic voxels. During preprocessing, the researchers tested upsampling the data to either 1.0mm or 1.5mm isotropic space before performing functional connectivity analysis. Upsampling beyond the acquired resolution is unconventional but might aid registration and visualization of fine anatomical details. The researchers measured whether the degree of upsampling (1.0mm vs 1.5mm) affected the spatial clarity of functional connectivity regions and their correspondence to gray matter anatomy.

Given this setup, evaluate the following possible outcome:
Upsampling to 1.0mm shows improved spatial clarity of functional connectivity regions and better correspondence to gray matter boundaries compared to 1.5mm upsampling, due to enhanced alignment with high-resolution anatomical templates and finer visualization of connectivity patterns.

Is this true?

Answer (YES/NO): YES